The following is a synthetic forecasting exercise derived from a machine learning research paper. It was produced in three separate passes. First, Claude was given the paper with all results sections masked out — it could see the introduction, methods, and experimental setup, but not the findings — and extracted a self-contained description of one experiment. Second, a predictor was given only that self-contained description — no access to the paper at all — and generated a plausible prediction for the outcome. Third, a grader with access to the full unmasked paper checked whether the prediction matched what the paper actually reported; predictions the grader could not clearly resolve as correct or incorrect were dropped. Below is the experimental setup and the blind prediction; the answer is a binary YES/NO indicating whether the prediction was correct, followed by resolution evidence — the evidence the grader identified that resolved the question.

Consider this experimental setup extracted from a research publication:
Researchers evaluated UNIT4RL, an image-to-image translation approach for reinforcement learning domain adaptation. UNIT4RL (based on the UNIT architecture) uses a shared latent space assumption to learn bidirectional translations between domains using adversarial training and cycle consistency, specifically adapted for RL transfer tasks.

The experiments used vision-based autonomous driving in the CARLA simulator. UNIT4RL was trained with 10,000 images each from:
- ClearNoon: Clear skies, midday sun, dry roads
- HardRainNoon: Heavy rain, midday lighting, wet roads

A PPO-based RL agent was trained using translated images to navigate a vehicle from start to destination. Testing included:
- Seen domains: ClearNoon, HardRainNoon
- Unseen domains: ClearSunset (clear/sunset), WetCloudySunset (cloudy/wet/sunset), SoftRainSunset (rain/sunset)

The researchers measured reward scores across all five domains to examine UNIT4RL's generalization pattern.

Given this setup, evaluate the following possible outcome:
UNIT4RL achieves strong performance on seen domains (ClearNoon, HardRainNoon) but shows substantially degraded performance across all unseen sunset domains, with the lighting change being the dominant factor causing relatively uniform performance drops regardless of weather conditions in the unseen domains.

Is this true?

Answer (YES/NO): NO